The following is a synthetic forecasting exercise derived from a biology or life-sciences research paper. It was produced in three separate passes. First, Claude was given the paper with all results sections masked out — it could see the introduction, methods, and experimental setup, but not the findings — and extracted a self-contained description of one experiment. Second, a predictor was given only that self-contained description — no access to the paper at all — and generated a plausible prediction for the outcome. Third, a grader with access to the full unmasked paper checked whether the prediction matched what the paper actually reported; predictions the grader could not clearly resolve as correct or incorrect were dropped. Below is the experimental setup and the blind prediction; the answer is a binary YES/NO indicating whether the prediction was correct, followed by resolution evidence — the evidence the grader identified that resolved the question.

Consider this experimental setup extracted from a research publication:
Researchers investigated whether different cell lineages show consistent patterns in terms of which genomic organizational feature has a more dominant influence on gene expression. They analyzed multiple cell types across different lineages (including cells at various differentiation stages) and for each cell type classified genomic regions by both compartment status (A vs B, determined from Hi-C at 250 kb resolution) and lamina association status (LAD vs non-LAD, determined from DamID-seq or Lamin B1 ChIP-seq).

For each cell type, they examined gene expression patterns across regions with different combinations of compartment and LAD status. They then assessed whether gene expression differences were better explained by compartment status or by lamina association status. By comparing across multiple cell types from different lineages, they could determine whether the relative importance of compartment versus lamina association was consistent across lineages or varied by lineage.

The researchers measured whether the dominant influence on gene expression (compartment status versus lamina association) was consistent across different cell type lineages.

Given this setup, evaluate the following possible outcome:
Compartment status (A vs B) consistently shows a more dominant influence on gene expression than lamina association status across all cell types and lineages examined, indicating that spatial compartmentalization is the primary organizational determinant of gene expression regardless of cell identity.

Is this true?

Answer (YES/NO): NO